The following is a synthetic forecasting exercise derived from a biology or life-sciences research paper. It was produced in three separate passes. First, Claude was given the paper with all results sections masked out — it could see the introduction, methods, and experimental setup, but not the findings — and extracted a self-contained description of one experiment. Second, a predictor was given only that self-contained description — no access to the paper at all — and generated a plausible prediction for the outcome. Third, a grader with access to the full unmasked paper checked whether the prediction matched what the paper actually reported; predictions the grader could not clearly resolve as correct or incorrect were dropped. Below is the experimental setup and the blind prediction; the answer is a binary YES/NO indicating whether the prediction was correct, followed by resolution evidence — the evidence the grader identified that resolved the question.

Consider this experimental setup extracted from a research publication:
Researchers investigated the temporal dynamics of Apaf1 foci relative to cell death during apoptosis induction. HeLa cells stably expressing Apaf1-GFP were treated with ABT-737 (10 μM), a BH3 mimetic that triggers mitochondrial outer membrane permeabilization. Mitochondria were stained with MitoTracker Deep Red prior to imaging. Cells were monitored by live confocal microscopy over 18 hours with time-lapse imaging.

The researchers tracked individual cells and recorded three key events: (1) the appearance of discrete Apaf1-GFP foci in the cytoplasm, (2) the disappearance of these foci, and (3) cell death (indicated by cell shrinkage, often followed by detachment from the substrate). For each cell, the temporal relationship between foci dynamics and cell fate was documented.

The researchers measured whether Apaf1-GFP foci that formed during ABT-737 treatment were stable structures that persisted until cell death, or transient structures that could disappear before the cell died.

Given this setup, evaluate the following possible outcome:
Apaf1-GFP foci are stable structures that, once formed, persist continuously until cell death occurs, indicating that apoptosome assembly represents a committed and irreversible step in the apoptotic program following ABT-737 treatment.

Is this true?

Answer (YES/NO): NO